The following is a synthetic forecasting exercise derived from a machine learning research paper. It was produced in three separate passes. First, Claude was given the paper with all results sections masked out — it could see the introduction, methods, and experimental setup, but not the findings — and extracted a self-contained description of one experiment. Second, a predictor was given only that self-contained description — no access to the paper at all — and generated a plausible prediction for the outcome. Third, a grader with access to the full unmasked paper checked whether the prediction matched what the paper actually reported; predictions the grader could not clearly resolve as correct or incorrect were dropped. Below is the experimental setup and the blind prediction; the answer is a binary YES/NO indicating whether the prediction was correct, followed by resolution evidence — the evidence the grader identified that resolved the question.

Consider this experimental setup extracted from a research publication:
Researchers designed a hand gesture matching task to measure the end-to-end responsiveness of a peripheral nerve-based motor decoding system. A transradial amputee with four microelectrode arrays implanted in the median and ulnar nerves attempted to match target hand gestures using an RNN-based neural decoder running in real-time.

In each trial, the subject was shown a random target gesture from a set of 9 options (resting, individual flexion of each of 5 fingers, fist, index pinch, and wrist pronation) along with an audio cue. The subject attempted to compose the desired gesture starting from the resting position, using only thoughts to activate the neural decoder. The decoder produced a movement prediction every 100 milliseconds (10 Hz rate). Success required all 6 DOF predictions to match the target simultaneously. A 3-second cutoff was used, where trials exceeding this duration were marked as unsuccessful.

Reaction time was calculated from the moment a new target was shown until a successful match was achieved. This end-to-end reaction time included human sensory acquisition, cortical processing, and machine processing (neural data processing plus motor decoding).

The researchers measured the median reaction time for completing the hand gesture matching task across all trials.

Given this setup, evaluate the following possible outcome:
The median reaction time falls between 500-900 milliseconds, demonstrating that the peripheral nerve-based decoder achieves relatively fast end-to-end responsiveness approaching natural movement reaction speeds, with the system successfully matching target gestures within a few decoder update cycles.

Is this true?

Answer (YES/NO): YES